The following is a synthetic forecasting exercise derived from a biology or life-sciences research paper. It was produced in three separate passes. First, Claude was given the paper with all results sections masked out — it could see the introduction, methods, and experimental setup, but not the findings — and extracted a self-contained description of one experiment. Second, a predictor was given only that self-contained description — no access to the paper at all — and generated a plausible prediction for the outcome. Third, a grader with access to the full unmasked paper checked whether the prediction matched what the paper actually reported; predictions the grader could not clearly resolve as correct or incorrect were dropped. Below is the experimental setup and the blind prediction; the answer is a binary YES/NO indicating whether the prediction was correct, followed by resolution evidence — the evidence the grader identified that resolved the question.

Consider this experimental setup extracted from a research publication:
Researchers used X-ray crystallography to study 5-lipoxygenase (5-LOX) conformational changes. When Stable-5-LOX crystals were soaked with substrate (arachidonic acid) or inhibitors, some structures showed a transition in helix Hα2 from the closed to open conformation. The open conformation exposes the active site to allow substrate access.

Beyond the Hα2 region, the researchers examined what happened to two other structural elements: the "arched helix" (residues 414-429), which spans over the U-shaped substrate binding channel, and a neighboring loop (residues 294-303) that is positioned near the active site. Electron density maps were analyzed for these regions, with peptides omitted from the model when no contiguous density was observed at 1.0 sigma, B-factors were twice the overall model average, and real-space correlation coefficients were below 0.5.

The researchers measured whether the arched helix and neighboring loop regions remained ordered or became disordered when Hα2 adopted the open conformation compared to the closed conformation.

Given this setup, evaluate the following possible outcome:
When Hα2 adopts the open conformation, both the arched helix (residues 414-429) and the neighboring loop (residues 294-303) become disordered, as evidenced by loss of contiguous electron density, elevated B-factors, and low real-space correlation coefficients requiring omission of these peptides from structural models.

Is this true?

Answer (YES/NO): YES